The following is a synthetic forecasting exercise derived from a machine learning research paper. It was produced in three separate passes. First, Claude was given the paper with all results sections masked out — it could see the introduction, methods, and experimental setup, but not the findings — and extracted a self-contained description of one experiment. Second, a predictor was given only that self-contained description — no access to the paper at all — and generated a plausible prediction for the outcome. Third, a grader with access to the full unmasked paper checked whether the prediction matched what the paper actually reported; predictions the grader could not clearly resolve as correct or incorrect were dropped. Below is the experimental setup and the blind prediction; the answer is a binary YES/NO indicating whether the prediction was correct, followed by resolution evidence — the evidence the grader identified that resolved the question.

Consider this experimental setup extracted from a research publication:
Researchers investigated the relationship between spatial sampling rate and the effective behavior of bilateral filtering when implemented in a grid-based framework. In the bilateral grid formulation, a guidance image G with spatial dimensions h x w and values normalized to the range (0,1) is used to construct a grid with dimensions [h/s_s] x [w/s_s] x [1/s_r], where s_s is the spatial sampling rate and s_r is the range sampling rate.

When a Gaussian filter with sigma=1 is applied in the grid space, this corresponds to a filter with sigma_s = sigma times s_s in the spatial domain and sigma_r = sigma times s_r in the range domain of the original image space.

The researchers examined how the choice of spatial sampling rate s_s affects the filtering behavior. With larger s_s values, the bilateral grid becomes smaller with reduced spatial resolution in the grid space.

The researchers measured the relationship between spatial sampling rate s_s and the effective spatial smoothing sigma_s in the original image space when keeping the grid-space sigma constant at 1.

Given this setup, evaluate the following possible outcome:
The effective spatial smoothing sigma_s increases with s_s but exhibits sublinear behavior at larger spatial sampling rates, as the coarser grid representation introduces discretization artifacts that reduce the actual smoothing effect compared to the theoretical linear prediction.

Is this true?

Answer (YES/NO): NO